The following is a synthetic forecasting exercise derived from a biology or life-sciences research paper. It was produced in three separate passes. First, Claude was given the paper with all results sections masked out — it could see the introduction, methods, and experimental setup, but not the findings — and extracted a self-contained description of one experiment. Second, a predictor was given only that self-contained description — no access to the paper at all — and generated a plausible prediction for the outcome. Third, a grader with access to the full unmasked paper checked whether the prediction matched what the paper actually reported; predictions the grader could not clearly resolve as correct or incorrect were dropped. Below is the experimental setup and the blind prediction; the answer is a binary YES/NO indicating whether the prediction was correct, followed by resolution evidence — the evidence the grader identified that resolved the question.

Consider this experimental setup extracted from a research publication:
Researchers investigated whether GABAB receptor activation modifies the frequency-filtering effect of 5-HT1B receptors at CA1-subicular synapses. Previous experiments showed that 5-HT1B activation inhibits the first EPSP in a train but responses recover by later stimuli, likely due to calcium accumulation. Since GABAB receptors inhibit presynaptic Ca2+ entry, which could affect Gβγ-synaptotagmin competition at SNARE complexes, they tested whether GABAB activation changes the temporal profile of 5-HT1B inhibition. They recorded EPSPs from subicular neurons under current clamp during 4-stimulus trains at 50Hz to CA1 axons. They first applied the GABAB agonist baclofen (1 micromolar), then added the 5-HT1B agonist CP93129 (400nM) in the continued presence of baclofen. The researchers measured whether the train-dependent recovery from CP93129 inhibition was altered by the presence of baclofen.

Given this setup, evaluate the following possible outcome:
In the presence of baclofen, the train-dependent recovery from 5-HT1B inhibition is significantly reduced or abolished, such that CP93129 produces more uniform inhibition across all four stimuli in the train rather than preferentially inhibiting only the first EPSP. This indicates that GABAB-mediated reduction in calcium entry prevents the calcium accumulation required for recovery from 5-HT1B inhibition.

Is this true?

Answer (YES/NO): YES